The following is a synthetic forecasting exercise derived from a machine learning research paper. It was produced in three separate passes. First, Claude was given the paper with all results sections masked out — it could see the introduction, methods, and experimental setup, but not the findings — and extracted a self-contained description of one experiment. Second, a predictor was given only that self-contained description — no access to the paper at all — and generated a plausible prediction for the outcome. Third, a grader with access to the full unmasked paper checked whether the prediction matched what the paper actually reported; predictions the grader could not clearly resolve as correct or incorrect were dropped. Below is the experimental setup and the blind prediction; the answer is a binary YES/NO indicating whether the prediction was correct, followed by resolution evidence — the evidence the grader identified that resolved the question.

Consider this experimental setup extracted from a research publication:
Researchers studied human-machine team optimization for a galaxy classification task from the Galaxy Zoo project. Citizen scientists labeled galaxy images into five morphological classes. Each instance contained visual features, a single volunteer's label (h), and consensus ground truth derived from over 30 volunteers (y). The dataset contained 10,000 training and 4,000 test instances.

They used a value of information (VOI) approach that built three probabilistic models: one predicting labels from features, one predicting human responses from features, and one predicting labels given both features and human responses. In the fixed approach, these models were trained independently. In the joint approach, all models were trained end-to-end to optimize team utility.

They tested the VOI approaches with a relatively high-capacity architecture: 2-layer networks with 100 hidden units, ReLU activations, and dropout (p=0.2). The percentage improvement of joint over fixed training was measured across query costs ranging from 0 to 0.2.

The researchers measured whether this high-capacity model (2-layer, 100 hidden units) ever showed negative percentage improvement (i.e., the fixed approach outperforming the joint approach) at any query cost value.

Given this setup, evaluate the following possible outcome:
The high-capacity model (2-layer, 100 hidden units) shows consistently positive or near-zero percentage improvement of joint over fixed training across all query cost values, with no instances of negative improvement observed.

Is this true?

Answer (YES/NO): NO